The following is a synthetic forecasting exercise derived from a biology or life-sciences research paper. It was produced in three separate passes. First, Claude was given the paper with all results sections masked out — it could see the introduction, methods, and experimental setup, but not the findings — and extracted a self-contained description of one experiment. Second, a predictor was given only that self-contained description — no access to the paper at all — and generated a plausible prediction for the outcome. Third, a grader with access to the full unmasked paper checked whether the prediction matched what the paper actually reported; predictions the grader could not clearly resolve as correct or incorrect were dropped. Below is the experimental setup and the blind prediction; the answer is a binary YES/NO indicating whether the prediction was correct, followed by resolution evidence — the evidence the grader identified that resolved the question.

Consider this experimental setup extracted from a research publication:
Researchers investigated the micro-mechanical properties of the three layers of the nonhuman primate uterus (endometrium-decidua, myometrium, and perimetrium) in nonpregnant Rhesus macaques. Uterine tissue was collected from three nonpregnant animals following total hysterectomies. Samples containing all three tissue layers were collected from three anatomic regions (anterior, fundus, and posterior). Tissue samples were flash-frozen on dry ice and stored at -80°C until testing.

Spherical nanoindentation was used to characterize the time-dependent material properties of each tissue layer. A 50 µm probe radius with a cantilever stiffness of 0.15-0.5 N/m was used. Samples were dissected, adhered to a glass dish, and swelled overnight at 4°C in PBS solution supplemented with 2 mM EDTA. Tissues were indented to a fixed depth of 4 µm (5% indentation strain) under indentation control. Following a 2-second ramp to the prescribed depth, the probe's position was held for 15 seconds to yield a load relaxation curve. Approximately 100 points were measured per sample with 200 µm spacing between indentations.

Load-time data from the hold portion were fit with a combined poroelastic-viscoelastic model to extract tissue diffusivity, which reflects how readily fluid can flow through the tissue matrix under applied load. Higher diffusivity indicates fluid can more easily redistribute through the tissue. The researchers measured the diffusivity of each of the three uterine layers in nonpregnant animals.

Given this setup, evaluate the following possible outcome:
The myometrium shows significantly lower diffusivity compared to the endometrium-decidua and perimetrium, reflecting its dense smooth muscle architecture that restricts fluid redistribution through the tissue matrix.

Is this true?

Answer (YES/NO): NO